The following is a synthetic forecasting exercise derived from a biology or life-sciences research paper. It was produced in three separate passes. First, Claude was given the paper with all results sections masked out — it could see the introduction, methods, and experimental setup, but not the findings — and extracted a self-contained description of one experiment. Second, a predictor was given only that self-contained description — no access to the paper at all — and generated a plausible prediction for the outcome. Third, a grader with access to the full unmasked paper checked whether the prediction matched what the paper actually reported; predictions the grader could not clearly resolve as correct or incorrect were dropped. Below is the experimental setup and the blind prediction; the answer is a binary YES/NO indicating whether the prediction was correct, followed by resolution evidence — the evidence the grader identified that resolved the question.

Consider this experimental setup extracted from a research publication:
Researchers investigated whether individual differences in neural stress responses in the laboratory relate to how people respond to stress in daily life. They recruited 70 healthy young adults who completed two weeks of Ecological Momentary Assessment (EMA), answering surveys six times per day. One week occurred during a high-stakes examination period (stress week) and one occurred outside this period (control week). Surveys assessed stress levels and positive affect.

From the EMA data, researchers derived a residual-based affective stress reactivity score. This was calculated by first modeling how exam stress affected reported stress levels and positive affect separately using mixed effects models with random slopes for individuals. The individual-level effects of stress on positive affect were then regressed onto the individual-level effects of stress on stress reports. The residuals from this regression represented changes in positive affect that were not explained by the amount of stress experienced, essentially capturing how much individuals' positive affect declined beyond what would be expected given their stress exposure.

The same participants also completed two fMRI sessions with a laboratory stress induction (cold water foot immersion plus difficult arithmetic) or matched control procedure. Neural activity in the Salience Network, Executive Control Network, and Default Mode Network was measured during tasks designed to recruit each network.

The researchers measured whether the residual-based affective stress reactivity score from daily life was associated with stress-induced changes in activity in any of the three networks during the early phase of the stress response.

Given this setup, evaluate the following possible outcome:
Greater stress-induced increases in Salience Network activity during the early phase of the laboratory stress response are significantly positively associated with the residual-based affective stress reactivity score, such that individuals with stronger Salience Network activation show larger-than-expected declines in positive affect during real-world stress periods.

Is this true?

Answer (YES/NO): YES